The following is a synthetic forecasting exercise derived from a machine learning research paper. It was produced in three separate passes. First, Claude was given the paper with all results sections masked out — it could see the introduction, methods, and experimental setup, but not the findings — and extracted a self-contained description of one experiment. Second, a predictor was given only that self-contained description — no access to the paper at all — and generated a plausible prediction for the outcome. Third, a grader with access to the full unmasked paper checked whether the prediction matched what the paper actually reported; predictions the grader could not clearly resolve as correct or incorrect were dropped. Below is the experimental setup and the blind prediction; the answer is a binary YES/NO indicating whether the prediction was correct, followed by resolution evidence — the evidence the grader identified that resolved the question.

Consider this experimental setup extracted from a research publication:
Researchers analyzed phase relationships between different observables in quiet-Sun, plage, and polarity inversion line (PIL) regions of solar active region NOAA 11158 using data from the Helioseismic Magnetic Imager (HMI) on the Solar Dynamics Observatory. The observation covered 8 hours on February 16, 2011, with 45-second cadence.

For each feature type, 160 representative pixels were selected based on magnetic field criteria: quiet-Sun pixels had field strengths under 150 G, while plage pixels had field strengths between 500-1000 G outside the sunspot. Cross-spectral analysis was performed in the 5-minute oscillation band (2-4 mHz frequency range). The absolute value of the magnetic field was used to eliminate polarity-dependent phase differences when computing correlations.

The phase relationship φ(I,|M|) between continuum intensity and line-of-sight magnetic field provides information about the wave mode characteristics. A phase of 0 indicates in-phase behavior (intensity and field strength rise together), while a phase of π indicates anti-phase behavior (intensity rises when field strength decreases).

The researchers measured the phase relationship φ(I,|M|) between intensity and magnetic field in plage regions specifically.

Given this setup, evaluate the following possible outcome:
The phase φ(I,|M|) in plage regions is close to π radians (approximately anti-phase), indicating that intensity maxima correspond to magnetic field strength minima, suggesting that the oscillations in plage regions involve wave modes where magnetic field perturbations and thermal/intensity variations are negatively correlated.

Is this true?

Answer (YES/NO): YES